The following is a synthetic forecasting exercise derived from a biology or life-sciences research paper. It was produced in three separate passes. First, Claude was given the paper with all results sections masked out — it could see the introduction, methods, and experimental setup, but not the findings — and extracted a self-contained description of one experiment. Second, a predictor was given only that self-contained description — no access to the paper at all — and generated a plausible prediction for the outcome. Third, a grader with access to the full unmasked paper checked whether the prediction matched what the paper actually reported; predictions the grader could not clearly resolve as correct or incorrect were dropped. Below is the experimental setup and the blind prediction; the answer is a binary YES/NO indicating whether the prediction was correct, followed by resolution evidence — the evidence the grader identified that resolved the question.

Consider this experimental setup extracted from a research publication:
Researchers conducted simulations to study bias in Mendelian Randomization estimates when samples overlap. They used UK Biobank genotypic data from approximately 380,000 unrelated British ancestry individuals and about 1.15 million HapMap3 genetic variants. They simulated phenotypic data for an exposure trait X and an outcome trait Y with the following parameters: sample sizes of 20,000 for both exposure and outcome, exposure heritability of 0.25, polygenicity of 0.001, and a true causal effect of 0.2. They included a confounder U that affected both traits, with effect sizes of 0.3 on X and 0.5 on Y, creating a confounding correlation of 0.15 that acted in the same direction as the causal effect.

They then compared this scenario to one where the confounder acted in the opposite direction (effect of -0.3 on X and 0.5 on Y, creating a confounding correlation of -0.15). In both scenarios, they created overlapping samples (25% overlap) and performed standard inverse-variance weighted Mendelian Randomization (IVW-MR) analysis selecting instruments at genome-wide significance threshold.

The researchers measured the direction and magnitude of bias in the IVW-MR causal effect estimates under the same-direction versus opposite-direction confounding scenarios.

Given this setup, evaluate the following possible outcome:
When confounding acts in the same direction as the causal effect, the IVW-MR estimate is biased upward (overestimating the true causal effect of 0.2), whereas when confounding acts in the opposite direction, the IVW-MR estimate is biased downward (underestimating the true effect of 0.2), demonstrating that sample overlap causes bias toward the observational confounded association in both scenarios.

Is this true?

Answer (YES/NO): NO